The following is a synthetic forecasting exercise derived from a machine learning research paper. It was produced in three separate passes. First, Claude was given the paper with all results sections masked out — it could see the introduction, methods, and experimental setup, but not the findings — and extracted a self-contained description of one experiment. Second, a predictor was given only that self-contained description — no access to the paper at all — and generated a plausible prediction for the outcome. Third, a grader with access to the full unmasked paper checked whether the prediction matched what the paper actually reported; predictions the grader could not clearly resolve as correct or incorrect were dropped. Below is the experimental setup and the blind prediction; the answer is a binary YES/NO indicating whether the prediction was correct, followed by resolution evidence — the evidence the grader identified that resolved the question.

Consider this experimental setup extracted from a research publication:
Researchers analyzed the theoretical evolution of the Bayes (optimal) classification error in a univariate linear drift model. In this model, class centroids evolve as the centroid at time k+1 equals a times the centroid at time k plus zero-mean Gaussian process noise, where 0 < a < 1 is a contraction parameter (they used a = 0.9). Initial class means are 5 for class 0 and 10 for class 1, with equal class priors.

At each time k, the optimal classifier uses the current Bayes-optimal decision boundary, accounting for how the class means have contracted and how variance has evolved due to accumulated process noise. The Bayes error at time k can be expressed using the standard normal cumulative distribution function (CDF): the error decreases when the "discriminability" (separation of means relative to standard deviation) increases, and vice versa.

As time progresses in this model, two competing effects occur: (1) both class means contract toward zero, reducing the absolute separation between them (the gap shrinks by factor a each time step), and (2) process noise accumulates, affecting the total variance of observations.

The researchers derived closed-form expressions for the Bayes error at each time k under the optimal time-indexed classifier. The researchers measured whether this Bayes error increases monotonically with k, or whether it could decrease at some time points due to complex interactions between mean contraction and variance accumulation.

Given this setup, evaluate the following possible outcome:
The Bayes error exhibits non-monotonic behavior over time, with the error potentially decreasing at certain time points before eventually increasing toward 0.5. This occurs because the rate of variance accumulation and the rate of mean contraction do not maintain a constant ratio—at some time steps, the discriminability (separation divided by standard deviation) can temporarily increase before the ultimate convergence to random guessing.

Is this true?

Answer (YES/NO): NO